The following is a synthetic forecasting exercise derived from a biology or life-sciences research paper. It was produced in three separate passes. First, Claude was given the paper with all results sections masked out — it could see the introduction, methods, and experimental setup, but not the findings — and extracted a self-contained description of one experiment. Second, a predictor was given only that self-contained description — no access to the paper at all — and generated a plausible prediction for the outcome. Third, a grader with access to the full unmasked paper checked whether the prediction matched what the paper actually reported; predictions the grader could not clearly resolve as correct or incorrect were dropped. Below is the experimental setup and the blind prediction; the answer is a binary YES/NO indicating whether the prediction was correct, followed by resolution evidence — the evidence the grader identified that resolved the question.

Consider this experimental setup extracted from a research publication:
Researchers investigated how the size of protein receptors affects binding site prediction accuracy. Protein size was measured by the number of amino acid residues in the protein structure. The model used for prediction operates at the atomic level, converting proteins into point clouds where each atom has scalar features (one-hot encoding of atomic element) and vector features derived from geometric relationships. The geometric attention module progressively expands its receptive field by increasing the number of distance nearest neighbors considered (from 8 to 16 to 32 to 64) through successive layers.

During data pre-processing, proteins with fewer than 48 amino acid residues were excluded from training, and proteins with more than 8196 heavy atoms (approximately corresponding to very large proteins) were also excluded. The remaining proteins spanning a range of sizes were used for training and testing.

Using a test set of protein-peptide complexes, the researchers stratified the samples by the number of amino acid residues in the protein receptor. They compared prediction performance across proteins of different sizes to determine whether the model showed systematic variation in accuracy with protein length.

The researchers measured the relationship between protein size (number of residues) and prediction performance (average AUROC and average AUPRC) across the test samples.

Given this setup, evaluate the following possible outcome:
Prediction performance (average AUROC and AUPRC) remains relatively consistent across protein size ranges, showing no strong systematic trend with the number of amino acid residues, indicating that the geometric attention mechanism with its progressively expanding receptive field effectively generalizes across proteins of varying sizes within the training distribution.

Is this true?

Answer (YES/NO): YES